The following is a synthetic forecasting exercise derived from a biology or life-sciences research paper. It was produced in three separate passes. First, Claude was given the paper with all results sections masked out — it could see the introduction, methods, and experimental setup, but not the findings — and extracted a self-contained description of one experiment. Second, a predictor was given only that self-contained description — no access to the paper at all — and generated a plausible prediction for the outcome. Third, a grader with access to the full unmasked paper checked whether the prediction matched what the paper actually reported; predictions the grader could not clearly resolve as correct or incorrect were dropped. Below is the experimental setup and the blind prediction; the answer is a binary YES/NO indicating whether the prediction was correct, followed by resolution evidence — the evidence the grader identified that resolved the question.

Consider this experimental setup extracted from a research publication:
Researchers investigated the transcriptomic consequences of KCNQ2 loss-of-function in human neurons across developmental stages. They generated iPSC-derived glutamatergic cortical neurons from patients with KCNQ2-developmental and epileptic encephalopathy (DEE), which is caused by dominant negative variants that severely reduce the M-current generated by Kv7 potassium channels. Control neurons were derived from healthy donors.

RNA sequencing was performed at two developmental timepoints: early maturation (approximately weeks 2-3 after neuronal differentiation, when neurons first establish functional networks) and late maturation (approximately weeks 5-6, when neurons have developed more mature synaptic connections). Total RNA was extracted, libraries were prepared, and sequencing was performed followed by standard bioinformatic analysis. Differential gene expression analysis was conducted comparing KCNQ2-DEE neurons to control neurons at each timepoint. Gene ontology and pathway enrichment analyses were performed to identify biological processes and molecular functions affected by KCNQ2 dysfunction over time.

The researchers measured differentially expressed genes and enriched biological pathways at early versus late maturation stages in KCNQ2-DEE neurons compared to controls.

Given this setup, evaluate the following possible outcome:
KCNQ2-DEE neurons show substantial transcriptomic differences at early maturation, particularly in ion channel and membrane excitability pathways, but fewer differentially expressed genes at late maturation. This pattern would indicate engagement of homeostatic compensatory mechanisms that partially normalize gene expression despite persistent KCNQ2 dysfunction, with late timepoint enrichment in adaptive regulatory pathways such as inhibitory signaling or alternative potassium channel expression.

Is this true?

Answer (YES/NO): NO